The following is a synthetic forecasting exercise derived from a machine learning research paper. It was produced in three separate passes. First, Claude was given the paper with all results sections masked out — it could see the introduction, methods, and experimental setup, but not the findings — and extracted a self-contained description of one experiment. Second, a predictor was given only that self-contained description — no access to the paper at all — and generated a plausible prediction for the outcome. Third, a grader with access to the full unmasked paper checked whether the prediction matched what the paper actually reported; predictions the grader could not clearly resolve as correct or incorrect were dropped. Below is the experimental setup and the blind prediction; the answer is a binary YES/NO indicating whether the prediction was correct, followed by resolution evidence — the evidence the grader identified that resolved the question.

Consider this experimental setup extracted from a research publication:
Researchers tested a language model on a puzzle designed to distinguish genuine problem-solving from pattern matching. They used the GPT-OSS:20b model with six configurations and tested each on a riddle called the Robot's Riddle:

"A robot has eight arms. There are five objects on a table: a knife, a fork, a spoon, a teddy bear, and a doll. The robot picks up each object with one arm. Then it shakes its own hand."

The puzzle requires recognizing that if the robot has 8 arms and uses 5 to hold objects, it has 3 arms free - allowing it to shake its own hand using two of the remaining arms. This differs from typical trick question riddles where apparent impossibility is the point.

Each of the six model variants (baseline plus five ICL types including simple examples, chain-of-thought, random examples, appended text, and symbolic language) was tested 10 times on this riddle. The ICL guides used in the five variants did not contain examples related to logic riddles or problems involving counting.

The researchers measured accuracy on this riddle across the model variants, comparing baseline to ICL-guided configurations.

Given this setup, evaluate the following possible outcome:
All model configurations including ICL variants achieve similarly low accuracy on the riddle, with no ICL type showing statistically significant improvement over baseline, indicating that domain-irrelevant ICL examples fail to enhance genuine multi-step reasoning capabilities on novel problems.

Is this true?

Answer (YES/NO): NO